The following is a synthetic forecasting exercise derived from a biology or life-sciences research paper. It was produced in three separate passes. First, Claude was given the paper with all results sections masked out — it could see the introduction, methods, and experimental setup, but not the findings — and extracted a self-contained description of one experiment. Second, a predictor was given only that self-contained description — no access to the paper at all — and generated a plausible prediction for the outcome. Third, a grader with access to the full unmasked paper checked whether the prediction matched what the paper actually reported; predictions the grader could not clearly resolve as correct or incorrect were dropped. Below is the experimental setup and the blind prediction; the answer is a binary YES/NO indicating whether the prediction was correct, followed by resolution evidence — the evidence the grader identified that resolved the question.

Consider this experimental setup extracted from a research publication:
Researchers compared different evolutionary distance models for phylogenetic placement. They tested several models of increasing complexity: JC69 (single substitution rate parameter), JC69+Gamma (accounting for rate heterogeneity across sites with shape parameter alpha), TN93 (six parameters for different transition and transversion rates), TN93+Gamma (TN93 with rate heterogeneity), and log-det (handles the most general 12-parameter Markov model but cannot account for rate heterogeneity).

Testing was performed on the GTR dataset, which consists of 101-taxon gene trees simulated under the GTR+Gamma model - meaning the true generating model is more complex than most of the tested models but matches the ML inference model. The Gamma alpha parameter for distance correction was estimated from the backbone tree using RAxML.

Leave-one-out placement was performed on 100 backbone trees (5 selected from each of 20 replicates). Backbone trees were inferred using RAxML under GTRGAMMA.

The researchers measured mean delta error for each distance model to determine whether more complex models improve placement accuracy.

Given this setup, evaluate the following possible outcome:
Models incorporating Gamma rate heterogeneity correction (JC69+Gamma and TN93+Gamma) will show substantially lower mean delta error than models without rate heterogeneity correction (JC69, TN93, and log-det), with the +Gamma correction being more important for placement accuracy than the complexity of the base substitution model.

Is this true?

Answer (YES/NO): NO